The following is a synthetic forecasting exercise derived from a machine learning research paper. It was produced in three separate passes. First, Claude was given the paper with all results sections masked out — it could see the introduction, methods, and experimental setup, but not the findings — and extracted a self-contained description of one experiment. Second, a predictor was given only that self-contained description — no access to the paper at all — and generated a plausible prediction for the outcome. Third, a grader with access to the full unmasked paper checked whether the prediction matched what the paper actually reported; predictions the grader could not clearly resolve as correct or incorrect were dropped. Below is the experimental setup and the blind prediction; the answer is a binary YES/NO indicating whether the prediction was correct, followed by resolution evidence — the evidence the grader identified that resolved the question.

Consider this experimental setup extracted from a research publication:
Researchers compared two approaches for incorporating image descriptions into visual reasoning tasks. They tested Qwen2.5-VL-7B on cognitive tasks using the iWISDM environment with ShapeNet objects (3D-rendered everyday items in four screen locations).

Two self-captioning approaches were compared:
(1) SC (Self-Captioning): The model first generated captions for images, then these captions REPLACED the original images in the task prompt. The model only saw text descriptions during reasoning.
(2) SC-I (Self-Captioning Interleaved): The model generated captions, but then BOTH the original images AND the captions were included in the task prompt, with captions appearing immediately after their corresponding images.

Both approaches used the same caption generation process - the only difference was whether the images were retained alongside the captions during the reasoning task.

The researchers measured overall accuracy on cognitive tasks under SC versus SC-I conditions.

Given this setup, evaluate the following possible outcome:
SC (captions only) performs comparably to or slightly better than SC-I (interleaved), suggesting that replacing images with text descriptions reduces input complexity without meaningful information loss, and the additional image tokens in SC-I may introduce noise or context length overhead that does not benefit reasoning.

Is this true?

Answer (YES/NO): NO